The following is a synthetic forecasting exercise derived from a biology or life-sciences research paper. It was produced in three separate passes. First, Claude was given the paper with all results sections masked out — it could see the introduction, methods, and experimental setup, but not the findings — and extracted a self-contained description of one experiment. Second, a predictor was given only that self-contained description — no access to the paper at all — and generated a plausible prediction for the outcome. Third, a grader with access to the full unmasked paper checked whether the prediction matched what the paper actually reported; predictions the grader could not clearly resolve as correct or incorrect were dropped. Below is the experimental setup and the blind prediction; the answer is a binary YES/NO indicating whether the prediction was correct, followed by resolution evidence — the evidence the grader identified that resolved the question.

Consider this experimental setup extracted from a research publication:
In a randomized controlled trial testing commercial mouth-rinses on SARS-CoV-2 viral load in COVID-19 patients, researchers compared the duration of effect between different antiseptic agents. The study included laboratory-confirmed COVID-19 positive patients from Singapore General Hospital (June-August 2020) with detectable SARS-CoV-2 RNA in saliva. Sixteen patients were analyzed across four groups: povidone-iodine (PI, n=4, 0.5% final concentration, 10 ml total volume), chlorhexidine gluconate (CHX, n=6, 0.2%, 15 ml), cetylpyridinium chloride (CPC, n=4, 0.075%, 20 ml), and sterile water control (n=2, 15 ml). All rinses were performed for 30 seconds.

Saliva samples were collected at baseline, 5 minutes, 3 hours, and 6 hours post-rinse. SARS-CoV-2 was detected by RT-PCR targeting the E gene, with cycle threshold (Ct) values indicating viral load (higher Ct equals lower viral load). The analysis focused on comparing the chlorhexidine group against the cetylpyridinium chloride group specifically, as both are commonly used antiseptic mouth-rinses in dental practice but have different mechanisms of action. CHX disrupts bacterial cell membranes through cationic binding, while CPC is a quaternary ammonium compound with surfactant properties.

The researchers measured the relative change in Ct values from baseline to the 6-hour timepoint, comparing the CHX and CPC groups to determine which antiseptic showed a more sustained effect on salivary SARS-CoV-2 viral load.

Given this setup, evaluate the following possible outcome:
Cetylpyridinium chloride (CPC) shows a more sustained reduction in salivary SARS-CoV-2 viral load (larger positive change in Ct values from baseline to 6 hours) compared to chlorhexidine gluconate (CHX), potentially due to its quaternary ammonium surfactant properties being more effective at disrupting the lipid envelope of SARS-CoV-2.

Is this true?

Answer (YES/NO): YES